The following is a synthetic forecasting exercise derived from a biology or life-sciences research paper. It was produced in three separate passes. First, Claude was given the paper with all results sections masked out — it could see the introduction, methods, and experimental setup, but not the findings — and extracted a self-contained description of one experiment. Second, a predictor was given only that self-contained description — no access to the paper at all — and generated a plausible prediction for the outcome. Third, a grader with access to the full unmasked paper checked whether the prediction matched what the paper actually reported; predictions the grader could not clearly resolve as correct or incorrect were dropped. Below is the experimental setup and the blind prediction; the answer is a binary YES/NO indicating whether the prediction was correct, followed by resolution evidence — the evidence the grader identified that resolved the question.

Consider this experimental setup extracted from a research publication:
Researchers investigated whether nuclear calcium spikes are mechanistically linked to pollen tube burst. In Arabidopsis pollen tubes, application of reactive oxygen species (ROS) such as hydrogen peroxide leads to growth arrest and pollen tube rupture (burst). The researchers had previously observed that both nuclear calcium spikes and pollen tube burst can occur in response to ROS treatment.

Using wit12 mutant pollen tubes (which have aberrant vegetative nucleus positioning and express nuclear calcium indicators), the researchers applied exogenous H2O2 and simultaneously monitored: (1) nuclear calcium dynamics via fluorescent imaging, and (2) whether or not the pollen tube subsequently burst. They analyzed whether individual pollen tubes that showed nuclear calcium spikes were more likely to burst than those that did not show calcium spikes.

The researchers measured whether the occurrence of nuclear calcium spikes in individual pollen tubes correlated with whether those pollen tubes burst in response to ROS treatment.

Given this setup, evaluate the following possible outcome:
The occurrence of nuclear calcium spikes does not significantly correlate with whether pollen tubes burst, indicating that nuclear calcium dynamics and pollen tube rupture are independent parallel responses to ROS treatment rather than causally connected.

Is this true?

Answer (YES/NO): YES